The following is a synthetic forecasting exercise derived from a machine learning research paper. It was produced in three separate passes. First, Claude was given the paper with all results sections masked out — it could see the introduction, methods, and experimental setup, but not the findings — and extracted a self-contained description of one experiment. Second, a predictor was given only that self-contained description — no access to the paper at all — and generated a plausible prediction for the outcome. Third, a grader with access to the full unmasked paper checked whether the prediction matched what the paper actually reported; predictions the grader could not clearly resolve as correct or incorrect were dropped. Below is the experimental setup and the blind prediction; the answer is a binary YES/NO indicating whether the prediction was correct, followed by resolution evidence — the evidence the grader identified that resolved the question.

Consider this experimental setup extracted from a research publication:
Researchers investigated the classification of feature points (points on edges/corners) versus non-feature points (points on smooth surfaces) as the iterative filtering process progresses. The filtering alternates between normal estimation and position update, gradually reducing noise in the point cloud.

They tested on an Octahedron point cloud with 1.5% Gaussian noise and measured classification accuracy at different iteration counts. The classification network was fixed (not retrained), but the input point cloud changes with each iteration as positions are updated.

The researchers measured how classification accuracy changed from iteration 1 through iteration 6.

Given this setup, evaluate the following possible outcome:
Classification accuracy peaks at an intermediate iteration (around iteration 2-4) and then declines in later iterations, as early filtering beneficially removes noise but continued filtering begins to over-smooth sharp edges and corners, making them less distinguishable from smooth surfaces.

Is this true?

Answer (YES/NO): NO